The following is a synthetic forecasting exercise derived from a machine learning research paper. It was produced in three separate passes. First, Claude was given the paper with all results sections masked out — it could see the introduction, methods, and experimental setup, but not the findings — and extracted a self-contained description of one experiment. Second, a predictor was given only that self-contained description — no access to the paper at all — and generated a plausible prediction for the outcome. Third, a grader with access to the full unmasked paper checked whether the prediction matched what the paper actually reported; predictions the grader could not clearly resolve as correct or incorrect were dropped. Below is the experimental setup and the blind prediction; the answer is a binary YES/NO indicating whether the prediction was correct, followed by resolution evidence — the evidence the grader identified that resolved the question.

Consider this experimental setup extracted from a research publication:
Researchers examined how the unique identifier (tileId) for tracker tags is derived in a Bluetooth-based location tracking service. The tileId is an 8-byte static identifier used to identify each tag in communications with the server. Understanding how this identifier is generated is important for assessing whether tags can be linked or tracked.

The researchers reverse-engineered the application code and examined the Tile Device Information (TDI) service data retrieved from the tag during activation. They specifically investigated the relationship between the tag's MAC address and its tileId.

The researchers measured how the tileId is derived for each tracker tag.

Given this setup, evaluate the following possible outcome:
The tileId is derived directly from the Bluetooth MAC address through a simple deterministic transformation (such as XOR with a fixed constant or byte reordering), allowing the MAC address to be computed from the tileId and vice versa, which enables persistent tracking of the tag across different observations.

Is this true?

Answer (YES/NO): NO